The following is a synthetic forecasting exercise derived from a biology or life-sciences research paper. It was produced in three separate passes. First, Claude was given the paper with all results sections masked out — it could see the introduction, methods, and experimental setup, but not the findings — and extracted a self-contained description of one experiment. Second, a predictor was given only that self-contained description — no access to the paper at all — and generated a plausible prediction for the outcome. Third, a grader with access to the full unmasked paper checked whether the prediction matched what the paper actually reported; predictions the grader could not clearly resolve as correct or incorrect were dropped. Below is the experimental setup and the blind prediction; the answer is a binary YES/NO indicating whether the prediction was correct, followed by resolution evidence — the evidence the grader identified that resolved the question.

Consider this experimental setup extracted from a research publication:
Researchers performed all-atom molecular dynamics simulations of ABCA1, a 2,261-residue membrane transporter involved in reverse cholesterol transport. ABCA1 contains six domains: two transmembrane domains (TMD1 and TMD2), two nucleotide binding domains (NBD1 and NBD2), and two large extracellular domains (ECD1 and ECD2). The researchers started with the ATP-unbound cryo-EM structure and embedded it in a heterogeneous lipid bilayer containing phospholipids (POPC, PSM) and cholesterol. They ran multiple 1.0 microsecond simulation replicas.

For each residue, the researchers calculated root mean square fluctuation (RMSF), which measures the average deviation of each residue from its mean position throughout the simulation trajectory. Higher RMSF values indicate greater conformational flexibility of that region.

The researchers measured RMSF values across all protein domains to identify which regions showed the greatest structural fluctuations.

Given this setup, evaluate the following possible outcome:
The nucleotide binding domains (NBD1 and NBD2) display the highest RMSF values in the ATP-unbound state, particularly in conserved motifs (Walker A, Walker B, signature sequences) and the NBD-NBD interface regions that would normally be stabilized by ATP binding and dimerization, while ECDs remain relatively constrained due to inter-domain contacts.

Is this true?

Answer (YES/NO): NO